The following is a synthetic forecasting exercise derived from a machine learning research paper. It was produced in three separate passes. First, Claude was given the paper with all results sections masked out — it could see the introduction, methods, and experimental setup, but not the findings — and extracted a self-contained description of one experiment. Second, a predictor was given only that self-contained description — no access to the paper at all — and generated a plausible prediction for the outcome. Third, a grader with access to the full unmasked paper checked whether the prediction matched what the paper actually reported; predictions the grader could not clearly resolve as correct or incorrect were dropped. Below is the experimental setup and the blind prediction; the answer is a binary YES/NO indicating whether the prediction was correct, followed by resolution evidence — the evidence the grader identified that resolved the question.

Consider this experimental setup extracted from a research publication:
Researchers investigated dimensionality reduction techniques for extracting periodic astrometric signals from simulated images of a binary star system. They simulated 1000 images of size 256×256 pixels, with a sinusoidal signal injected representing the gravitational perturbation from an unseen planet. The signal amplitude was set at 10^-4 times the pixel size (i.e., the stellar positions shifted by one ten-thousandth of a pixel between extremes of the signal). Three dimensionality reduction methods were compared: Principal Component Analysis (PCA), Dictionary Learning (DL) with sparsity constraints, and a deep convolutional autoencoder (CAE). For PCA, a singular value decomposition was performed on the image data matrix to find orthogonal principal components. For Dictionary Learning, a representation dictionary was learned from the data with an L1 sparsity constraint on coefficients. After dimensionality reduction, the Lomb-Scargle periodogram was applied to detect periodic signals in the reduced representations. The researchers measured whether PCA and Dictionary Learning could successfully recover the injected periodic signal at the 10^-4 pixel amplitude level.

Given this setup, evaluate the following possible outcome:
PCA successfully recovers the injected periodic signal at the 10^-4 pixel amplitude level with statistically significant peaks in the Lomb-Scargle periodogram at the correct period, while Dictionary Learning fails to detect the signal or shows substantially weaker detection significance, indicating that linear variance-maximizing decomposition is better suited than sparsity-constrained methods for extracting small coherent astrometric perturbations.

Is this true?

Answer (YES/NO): NO